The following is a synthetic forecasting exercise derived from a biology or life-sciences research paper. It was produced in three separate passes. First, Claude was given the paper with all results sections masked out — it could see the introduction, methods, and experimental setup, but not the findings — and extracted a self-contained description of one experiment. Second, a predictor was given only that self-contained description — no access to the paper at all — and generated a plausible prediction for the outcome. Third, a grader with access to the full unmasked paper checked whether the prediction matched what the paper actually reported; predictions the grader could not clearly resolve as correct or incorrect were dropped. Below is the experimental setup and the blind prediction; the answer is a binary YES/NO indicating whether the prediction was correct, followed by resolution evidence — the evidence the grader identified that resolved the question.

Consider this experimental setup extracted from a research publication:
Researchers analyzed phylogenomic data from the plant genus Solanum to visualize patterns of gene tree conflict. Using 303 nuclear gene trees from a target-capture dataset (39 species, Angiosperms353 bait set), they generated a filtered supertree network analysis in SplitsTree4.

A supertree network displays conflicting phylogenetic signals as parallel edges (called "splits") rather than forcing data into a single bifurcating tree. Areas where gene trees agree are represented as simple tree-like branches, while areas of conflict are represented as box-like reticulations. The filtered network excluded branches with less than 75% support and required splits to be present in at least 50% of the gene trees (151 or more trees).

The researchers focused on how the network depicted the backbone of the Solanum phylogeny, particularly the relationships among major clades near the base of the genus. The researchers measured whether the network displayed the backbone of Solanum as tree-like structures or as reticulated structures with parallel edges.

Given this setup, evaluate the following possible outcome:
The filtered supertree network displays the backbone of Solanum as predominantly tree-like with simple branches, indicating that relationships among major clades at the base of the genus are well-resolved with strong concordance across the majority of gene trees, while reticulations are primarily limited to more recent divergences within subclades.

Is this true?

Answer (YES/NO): NO